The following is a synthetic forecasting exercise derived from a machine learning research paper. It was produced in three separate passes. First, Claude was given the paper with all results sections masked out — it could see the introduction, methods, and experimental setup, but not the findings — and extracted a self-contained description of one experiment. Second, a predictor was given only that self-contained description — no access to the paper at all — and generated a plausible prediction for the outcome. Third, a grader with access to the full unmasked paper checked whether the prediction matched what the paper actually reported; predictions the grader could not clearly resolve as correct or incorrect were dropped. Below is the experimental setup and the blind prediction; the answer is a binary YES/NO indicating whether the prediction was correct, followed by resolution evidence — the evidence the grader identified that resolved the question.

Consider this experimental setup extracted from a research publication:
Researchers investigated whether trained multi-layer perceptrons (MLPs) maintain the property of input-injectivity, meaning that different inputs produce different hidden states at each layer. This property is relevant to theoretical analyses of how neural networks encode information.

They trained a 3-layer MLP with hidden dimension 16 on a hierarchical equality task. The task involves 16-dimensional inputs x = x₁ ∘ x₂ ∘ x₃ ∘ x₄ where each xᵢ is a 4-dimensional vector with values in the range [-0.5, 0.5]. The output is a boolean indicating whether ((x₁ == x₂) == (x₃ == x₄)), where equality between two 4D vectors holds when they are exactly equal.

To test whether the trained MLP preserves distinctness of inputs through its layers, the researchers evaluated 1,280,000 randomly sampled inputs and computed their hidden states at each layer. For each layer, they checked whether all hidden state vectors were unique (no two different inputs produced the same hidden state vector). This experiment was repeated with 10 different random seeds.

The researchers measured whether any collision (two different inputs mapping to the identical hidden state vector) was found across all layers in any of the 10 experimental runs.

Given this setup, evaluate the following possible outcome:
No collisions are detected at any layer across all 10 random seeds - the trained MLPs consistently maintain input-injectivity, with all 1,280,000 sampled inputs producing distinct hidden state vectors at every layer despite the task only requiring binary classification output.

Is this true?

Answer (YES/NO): YES